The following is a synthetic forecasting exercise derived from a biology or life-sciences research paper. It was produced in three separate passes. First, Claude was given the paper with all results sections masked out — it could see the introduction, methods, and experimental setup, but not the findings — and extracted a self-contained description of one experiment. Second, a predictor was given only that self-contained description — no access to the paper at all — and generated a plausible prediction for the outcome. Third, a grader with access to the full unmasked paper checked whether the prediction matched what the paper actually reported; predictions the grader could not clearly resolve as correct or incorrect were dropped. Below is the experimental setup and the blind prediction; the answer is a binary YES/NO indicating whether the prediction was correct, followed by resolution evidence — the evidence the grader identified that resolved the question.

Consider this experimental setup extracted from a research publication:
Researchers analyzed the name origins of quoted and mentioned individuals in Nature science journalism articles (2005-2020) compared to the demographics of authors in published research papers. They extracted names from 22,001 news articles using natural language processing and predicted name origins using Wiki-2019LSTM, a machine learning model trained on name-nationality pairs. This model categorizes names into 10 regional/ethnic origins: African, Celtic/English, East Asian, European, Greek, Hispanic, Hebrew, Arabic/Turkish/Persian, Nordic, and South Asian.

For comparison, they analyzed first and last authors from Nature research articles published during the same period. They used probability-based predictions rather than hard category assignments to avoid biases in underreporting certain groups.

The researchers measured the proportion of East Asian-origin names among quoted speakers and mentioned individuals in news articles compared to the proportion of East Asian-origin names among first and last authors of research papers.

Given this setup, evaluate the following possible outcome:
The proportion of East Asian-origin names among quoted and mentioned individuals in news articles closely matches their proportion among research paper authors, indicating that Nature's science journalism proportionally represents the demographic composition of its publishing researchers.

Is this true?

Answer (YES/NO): NO